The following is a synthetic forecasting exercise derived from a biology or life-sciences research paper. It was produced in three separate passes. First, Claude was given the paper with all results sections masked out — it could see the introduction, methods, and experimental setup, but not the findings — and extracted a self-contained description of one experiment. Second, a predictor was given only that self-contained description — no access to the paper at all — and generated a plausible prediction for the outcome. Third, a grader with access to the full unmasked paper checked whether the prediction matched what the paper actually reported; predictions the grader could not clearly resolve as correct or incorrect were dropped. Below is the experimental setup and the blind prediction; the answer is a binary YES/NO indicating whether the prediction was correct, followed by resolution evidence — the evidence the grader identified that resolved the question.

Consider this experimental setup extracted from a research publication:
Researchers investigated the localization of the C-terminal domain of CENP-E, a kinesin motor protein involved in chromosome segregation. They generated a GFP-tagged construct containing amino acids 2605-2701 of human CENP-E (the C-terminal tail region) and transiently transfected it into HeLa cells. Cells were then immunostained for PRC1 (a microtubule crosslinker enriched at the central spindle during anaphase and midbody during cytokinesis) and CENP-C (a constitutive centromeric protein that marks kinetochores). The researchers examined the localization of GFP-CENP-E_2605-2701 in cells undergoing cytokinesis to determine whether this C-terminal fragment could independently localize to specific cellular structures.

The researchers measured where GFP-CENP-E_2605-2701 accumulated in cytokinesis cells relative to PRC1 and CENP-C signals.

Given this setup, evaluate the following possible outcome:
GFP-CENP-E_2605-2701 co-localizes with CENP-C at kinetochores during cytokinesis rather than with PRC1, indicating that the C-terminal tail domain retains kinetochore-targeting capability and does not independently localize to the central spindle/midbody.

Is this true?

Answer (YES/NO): NO